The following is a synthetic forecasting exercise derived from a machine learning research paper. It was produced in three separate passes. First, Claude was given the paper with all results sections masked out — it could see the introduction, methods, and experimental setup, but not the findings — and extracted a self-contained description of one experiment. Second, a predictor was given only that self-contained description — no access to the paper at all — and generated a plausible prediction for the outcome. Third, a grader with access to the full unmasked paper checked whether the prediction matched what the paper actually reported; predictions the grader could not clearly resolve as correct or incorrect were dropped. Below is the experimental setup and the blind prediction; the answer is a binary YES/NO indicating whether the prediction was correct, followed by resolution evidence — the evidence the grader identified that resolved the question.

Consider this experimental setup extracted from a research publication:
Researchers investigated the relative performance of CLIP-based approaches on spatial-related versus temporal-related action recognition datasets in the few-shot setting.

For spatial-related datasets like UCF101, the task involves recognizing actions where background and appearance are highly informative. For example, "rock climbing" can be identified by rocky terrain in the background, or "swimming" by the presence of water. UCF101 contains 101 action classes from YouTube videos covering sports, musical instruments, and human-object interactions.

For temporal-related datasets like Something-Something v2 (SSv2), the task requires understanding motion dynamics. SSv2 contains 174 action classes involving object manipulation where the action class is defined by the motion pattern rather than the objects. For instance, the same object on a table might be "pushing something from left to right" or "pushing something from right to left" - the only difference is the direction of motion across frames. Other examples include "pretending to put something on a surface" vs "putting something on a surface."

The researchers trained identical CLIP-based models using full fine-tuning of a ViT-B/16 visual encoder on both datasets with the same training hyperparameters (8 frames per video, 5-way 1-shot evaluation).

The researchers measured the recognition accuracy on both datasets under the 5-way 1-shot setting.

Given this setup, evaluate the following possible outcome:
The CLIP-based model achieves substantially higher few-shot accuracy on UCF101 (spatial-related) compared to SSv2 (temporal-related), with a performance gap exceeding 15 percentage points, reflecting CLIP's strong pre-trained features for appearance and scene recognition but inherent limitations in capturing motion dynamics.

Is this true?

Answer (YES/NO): YES